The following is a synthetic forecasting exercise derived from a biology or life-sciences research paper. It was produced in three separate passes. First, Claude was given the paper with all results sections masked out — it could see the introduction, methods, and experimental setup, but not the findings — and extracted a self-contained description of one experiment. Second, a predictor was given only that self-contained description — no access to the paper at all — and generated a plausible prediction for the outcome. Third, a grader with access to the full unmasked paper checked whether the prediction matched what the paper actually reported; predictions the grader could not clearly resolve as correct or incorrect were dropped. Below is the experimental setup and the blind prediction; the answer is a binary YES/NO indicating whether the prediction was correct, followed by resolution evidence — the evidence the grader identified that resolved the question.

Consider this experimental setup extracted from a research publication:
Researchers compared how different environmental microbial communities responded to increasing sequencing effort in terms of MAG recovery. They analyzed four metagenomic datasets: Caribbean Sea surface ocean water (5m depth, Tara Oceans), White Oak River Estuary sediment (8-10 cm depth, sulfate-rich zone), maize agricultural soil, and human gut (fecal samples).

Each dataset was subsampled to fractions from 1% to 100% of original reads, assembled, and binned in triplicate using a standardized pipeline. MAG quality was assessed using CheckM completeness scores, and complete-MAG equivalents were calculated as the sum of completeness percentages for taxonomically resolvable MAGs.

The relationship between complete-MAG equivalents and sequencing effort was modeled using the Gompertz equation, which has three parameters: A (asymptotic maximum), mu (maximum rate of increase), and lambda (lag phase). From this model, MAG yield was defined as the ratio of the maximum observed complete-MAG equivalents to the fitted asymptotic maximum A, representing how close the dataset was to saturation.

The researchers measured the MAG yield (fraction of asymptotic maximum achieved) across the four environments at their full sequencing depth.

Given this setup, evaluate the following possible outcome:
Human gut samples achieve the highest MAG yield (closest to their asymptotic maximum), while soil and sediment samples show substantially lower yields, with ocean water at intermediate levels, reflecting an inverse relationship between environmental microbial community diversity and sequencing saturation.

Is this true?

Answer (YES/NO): NO